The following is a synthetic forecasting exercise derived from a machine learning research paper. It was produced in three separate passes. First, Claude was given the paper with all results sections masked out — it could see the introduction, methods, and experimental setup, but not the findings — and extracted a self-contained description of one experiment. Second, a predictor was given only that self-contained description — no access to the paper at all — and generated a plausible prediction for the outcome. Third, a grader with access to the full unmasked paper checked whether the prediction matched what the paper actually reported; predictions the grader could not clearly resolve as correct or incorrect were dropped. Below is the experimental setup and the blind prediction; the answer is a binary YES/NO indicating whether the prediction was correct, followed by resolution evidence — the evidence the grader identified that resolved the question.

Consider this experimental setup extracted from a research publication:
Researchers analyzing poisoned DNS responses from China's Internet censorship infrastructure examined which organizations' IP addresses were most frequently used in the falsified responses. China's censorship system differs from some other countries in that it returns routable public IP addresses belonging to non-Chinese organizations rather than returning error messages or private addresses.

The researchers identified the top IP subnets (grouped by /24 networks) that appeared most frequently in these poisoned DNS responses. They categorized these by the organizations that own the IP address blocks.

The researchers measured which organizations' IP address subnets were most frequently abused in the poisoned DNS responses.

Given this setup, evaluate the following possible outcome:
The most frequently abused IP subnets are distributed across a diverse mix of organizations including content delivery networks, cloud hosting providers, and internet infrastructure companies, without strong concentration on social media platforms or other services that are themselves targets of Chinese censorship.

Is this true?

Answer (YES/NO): NO